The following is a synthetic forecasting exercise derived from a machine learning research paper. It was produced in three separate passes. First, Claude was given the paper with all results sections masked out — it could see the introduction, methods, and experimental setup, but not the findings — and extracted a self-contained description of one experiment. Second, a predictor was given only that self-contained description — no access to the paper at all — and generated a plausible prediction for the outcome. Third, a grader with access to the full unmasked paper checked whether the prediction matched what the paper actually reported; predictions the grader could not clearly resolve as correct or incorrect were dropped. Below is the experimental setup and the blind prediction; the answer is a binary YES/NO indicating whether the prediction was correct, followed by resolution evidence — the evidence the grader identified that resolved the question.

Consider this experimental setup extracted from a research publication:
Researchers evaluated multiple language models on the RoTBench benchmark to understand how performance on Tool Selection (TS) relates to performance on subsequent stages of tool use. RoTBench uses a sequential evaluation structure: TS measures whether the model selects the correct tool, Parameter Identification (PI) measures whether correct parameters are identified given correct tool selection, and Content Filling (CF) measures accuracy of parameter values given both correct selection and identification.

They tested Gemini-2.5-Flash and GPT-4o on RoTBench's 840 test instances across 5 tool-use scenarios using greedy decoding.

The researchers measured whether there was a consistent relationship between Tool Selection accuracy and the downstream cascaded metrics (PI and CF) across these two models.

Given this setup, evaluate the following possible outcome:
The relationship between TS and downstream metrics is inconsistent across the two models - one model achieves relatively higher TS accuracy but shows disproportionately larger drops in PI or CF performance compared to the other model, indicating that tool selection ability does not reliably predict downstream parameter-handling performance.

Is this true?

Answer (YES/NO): NO